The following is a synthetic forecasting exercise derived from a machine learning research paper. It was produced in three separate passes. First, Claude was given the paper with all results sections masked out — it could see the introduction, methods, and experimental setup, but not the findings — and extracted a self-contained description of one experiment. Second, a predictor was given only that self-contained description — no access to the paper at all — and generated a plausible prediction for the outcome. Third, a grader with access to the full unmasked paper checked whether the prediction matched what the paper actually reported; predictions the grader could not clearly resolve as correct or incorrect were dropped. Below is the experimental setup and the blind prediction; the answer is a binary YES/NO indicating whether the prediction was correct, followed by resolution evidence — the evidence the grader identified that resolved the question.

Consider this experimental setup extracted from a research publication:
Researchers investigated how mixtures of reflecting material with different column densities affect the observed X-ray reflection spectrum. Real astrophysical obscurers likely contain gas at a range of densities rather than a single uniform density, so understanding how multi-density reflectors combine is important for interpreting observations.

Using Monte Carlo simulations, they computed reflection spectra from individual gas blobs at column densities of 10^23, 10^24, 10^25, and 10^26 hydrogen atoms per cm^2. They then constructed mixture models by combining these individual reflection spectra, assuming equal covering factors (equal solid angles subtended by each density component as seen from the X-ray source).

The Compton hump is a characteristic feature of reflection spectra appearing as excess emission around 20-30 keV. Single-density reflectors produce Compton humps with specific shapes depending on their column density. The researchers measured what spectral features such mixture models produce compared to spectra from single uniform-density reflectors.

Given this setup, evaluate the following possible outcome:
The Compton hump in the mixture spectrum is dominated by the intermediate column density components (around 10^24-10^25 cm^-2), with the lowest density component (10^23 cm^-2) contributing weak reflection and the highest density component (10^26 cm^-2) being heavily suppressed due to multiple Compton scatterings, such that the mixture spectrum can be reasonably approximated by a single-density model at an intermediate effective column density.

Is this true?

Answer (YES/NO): NO